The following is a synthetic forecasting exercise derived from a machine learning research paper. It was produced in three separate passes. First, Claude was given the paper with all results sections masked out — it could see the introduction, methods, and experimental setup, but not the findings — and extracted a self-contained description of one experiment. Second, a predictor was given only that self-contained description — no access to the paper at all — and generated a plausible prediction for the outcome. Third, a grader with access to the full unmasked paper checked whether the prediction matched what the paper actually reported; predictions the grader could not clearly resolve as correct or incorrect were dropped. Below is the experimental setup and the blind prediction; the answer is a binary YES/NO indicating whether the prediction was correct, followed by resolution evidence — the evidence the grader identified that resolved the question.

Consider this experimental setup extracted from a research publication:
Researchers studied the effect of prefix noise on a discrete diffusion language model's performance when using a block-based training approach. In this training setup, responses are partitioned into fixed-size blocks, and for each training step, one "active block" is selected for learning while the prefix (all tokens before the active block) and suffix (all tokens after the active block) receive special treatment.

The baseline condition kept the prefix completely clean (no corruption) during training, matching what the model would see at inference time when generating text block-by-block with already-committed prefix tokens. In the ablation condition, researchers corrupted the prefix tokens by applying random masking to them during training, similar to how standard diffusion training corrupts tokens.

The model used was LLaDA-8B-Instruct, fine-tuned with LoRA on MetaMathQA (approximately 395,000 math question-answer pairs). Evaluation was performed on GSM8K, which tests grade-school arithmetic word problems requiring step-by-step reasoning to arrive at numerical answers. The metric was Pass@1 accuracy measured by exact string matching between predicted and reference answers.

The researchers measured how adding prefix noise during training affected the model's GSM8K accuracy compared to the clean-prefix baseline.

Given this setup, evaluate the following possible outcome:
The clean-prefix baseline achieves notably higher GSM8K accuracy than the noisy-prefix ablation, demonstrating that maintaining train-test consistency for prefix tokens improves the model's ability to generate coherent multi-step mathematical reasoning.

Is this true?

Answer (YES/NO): YES